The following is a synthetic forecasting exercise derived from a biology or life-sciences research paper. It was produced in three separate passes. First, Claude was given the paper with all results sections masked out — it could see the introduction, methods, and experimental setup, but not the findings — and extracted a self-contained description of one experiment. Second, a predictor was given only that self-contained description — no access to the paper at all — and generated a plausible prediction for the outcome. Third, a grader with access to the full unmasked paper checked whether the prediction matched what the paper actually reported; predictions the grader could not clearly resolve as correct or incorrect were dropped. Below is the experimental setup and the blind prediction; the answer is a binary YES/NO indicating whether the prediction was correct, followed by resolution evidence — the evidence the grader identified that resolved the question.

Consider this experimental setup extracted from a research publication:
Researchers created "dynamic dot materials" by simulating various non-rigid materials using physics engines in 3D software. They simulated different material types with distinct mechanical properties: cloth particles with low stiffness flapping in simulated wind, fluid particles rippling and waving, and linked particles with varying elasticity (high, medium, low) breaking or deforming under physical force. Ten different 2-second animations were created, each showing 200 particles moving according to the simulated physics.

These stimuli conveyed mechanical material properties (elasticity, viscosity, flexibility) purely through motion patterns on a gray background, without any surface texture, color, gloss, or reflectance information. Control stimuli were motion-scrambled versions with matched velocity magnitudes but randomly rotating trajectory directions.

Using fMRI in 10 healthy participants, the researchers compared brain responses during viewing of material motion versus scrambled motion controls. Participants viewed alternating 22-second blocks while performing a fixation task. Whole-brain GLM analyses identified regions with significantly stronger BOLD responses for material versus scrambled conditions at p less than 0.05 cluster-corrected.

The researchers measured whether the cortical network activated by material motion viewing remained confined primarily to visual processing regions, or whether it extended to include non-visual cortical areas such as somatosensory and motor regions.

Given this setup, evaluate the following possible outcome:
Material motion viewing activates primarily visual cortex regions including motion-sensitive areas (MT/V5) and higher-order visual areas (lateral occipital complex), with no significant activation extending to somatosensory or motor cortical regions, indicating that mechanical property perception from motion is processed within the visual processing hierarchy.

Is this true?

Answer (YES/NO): NO